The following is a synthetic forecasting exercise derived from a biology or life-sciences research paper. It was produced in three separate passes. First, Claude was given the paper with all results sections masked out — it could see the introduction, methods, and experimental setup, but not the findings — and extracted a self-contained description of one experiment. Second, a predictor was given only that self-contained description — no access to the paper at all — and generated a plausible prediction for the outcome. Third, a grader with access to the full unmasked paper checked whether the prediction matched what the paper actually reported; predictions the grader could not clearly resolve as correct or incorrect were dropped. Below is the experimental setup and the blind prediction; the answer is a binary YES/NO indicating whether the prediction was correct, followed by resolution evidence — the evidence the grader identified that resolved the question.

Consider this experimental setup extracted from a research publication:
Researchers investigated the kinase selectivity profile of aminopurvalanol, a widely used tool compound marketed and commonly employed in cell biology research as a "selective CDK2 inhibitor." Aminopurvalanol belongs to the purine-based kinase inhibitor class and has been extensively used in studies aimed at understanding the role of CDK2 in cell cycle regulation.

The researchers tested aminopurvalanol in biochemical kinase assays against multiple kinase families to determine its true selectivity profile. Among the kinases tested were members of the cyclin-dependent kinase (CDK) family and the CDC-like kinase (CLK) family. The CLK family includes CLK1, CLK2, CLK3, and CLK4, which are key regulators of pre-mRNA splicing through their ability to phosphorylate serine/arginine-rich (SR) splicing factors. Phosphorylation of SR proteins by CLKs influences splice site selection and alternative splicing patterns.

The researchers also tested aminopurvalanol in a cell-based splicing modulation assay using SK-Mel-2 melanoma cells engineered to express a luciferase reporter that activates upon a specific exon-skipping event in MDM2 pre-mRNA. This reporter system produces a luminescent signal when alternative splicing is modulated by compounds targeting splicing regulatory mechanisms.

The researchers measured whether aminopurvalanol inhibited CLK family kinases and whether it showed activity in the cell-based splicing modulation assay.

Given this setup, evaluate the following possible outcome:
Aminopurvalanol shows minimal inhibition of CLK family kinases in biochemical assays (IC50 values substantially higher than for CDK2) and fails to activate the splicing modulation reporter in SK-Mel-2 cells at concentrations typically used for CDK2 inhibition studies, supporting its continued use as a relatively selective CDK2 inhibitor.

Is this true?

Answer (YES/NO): NO